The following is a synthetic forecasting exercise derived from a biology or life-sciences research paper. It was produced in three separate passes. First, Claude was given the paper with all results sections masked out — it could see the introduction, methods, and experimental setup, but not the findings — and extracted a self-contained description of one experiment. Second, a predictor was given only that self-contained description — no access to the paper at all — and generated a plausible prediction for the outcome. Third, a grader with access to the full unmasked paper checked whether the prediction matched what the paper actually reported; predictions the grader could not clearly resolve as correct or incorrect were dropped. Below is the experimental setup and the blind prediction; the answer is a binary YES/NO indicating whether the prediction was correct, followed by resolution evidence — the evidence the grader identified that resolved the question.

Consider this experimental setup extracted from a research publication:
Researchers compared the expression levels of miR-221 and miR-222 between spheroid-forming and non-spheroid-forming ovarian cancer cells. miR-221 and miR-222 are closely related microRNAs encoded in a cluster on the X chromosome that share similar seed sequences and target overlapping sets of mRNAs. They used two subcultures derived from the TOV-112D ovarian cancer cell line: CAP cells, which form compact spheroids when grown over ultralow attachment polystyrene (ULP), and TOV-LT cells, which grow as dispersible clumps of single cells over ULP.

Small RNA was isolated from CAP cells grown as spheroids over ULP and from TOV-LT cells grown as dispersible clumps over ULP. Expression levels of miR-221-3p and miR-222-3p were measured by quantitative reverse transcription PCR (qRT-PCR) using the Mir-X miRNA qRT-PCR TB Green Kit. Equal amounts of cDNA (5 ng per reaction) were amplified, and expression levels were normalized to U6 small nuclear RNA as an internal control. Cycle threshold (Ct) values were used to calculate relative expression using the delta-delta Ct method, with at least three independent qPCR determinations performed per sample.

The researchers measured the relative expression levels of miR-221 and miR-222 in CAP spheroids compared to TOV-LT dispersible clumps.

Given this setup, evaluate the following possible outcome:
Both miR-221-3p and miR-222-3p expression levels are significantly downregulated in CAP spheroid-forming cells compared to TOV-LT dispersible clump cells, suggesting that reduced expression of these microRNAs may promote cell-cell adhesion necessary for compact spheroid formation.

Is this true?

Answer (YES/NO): NO